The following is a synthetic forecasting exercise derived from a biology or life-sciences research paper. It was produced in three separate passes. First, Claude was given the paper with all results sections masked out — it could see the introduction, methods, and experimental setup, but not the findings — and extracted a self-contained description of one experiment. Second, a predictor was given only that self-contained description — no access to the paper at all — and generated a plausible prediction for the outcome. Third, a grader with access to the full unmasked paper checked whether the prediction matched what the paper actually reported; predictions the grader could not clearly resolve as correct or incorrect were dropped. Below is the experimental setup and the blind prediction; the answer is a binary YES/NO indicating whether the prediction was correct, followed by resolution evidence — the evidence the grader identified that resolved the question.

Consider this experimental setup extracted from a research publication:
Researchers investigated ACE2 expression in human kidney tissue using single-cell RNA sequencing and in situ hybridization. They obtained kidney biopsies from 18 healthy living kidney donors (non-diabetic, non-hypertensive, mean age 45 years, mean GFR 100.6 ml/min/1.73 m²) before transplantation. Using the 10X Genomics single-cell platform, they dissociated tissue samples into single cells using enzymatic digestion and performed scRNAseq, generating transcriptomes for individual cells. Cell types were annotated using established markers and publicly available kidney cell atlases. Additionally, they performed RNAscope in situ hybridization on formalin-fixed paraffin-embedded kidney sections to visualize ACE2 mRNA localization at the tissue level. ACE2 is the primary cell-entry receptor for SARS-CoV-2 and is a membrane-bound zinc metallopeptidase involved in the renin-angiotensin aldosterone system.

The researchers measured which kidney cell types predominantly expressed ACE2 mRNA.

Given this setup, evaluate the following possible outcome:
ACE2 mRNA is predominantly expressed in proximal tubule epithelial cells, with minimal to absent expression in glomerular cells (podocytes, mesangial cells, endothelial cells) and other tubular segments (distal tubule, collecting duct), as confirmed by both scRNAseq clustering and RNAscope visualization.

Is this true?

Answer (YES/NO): YES